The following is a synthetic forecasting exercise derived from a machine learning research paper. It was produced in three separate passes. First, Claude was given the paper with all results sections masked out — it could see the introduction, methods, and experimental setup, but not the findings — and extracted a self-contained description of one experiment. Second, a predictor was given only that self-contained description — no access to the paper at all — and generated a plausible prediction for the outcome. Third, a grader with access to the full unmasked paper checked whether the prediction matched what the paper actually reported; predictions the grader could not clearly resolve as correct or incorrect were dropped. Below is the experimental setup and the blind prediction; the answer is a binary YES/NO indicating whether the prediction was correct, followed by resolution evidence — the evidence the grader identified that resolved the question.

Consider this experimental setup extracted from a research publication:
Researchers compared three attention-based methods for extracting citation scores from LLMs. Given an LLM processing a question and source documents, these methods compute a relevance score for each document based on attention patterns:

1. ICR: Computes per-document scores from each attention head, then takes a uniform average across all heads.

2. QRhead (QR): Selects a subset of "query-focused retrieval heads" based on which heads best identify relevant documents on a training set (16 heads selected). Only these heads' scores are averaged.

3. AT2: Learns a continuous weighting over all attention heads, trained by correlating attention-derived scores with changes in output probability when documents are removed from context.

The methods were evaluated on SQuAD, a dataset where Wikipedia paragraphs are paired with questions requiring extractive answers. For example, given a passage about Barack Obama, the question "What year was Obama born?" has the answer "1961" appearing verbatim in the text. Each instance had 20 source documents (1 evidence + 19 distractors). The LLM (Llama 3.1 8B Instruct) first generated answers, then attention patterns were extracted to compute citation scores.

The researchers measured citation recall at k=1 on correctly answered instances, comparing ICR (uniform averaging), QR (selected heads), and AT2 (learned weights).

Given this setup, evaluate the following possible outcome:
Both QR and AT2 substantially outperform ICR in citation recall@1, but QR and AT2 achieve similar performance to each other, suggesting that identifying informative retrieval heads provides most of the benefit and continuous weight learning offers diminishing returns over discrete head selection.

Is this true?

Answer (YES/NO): NO